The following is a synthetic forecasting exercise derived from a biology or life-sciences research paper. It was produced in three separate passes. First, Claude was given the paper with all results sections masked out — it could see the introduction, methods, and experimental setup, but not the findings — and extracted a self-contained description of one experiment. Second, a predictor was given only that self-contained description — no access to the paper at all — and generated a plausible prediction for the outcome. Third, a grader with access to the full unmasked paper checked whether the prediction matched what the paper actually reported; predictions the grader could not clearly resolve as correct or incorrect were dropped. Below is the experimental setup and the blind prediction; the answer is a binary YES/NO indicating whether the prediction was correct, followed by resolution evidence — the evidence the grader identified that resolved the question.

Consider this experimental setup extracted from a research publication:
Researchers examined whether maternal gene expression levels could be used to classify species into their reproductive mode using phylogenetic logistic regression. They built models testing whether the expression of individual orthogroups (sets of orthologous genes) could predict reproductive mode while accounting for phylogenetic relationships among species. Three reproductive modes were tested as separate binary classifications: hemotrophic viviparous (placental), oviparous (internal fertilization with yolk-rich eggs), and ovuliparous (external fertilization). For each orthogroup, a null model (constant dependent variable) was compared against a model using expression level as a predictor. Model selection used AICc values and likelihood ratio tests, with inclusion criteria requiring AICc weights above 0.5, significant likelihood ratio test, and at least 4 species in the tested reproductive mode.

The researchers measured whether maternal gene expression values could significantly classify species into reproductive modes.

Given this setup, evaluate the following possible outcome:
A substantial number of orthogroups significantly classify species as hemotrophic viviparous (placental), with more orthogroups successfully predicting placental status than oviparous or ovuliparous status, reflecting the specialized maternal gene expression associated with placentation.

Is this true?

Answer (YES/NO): NO